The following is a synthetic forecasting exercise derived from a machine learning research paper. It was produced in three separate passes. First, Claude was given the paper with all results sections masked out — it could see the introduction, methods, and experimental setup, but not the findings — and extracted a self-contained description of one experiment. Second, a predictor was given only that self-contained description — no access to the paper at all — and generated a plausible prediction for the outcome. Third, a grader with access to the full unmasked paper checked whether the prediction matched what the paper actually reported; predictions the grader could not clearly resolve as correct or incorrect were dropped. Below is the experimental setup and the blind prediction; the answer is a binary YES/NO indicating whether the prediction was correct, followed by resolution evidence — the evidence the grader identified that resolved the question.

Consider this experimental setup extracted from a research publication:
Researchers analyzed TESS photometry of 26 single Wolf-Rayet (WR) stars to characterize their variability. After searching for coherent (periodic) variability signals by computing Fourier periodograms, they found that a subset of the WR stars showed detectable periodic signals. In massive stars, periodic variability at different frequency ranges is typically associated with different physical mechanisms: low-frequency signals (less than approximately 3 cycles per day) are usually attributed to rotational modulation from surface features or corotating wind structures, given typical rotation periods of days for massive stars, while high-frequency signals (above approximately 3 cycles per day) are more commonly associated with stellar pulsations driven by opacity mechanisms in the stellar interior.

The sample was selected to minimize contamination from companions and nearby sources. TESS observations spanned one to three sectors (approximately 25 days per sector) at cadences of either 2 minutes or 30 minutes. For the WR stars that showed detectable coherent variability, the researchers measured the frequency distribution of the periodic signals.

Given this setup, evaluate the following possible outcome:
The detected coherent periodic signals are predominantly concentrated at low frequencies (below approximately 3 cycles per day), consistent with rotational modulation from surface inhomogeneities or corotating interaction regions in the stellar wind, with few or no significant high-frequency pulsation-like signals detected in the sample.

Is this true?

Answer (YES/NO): NO